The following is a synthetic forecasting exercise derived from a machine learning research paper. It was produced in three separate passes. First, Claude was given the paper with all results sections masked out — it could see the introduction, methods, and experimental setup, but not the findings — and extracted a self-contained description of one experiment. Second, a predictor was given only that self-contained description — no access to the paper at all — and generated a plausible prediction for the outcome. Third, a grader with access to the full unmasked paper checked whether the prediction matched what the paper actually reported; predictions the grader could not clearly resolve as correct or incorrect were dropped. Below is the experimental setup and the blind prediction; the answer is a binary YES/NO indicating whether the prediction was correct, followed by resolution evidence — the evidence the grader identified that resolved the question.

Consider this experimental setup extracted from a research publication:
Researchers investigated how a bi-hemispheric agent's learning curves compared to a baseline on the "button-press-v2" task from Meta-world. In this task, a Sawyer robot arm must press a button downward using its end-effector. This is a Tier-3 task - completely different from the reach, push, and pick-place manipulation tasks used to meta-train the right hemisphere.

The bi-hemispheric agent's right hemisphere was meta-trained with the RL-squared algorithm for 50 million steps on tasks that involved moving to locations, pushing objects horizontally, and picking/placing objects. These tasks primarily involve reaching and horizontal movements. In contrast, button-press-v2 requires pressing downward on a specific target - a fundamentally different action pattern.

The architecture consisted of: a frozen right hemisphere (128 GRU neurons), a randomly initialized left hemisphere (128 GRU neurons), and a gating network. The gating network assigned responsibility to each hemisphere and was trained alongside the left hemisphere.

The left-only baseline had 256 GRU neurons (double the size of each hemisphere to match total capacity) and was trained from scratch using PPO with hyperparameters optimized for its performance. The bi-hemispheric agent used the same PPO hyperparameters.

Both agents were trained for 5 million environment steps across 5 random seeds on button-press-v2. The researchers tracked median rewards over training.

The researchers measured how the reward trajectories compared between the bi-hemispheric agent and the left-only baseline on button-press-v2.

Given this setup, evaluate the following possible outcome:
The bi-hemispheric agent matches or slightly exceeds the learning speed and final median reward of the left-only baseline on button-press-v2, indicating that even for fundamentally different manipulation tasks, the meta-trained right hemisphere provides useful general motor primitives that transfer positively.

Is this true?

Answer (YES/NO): NO